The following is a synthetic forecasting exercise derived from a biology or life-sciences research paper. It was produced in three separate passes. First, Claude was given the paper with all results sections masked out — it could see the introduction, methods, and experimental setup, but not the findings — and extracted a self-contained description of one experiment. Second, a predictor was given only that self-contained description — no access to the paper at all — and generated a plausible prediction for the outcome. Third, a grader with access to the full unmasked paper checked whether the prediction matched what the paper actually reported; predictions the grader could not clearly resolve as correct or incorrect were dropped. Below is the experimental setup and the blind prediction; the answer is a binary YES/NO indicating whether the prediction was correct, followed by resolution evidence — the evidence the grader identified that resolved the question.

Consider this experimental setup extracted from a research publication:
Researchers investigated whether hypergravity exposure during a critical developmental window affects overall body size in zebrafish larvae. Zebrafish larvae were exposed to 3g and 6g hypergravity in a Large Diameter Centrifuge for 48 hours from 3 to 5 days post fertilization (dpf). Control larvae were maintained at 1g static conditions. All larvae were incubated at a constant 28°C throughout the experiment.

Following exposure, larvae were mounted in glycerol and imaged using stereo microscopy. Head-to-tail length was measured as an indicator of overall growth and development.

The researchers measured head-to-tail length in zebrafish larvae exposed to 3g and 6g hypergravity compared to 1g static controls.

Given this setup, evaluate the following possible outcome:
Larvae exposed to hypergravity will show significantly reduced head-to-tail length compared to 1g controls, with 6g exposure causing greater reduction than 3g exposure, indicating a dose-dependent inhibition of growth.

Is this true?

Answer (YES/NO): NO